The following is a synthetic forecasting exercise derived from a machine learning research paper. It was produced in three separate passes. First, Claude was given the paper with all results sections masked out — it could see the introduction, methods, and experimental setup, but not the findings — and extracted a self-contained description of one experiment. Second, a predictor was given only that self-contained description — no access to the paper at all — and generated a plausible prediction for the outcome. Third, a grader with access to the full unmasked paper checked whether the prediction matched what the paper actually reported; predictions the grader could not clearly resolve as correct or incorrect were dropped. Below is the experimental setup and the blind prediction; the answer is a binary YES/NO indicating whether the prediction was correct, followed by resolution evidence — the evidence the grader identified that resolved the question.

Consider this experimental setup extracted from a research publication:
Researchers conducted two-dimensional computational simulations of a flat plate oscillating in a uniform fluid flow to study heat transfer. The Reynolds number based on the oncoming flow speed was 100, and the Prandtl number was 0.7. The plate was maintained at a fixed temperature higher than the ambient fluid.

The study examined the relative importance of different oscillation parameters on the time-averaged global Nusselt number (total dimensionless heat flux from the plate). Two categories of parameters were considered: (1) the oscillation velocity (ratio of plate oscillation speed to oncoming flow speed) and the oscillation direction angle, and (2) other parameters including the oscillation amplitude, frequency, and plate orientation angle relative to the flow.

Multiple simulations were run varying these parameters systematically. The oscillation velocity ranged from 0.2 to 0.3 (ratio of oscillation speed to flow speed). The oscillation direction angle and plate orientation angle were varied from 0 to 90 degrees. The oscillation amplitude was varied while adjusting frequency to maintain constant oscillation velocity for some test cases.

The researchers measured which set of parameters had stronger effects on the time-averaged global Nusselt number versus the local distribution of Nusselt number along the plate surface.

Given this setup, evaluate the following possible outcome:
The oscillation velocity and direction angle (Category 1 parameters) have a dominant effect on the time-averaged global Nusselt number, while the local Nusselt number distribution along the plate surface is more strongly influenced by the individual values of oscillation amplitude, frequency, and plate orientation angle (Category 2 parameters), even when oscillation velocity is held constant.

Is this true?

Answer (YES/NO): YES